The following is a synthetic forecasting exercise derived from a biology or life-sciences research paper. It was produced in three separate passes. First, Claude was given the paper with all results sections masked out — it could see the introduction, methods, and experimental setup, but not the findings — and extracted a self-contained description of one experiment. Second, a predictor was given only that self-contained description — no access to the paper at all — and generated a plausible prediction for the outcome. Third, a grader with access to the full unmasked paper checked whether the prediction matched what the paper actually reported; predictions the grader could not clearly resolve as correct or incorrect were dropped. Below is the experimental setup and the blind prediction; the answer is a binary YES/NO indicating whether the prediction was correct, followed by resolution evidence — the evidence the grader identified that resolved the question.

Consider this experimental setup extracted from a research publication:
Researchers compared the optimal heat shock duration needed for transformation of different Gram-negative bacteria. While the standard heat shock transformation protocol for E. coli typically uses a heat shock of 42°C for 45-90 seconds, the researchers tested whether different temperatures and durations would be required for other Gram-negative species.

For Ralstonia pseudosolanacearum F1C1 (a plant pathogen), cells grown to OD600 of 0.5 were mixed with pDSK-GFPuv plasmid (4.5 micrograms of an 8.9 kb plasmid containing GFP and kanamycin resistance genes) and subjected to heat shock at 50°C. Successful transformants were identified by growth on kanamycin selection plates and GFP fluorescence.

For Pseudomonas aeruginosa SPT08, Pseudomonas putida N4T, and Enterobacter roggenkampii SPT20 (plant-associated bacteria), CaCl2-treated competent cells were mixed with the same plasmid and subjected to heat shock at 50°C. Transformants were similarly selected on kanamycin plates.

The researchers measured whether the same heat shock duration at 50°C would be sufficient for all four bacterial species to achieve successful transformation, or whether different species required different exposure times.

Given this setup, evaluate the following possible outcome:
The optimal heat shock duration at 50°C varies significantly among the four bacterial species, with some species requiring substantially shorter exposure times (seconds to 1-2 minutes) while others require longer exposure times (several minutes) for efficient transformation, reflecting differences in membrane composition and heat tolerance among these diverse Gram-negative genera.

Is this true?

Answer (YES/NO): YES